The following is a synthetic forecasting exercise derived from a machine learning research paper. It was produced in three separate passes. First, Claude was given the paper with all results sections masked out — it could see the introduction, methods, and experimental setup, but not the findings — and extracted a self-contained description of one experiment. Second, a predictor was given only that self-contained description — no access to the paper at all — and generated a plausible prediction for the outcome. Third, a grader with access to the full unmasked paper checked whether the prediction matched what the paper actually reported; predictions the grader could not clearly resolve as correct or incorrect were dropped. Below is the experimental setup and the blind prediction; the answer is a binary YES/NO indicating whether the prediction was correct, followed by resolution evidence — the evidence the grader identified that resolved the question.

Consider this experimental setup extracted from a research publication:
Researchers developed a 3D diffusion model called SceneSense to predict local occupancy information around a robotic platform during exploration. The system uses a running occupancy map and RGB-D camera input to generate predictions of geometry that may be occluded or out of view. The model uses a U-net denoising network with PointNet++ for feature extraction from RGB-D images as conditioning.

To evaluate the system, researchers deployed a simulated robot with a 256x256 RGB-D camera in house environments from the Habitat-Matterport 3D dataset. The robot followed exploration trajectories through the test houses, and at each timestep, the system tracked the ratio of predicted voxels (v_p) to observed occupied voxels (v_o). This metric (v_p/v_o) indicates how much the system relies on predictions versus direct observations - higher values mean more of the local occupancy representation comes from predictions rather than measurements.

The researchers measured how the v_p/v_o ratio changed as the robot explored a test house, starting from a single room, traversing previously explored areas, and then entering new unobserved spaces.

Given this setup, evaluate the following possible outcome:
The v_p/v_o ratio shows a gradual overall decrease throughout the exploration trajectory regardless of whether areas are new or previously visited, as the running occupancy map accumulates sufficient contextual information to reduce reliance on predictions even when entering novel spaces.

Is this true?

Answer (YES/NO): NO